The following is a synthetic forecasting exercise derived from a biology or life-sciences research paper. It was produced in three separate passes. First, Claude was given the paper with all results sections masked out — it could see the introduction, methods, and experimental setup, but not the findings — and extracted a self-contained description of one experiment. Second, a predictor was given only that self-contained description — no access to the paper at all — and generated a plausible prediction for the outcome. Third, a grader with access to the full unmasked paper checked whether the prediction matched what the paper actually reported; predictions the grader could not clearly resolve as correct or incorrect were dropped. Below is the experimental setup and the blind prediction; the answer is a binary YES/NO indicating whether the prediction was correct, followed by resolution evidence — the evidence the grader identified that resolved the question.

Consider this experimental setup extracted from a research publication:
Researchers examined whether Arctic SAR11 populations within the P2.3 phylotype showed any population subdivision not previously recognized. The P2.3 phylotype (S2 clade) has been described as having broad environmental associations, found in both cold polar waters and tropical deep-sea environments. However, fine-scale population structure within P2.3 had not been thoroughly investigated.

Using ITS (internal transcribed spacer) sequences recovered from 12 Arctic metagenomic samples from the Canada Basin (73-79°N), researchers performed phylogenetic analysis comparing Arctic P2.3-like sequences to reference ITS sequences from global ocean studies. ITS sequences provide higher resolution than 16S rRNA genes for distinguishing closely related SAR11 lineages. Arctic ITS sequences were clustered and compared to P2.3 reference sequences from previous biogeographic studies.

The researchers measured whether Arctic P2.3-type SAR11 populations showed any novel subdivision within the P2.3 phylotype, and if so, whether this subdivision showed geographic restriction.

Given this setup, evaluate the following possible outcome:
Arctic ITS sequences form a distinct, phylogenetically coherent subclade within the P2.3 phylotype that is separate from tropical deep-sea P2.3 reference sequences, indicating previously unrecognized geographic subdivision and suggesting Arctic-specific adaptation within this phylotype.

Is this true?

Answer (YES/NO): NO